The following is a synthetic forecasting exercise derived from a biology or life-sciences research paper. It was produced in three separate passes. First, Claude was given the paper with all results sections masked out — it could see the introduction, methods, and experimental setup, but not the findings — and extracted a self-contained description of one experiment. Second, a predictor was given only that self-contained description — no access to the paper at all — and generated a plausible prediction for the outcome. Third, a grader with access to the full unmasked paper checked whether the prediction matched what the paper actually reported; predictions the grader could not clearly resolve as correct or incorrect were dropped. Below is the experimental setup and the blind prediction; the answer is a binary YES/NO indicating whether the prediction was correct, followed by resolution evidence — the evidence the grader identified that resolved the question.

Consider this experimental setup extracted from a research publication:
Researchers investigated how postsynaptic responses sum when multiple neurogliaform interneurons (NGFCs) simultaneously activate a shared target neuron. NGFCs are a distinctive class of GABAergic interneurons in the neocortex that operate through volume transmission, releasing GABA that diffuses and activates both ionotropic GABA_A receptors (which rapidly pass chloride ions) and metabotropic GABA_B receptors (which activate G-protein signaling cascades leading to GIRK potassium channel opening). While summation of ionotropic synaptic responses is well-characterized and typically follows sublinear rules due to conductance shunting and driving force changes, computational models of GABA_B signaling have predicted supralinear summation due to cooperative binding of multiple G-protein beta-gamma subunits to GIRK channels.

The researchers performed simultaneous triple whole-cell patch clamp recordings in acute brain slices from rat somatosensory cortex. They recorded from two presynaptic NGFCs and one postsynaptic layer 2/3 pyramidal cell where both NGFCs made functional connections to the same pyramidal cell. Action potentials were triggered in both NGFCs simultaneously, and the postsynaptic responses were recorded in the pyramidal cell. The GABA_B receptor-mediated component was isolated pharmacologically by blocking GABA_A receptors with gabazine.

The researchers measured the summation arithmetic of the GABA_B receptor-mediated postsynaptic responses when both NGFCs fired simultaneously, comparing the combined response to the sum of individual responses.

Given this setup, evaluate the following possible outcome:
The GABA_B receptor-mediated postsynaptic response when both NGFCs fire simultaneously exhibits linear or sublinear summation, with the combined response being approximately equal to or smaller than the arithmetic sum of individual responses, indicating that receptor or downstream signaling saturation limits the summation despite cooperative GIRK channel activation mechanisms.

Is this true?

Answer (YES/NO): YES